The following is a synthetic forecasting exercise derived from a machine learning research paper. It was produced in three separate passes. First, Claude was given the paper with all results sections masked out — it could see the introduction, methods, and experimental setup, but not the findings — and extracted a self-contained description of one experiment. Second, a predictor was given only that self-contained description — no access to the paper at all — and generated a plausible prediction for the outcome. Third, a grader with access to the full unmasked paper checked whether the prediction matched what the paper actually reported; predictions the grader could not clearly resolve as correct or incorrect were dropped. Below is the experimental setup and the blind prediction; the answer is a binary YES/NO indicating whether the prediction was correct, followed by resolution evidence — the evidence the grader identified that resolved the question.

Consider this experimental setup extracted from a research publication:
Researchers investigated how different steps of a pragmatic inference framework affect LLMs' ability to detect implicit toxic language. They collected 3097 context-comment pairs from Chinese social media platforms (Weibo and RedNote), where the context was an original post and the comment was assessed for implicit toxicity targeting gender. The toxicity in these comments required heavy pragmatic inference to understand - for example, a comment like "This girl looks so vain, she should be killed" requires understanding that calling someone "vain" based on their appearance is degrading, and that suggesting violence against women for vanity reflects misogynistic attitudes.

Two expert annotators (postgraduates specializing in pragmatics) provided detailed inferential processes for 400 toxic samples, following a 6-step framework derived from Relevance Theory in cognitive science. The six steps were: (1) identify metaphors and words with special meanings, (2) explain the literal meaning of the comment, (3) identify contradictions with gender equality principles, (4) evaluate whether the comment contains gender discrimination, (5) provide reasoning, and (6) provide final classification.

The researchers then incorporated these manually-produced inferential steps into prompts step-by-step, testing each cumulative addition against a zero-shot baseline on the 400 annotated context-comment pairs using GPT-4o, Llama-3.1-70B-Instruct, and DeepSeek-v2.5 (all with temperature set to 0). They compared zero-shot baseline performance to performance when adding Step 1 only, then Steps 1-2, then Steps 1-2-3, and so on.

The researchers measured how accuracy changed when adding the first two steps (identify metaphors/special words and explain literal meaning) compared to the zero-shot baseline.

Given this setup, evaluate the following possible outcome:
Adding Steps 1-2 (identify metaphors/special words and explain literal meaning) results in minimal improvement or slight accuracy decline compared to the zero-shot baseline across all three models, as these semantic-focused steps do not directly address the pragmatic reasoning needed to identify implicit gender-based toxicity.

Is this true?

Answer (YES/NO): YES